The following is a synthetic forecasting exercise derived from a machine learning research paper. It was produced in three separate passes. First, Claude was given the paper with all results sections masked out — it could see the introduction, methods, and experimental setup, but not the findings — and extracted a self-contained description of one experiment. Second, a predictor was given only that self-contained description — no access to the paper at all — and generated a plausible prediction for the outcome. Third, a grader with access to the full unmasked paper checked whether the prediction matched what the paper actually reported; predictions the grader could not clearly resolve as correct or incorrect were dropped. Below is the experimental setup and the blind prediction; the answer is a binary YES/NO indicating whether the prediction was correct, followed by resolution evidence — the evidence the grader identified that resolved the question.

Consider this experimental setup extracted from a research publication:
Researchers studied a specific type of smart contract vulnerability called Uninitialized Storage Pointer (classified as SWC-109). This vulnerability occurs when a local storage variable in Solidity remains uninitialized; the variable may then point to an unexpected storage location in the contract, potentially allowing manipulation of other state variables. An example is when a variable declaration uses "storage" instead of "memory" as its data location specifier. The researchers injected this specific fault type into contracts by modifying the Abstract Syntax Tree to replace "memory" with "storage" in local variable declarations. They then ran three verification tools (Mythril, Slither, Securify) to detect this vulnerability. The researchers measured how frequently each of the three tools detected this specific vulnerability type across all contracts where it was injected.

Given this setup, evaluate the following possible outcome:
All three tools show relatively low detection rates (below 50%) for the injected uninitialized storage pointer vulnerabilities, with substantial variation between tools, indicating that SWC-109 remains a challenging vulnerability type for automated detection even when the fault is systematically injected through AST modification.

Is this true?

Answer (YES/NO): NO